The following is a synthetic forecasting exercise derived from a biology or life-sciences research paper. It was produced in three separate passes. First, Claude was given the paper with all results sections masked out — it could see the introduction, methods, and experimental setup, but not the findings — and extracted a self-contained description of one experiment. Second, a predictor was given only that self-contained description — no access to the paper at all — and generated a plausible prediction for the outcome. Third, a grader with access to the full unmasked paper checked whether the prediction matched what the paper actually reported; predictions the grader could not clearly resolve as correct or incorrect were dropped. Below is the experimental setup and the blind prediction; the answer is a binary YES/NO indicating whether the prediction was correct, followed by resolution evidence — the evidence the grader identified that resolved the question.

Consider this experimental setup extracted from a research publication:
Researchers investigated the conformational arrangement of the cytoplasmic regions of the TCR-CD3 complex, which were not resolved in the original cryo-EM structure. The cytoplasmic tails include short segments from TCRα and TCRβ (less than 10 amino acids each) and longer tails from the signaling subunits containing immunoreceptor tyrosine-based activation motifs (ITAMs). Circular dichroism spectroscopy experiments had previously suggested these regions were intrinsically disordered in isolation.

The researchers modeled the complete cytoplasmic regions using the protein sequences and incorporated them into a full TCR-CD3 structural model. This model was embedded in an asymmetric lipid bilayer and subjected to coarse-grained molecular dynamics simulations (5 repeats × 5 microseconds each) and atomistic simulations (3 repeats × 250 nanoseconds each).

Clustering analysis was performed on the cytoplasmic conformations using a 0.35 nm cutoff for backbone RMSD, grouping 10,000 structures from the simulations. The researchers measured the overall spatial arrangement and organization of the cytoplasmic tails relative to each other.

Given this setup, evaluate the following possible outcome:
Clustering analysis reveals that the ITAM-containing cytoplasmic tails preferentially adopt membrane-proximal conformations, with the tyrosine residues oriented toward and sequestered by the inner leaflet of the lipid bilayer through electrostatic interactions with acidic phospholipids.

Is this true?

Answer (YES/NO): NO